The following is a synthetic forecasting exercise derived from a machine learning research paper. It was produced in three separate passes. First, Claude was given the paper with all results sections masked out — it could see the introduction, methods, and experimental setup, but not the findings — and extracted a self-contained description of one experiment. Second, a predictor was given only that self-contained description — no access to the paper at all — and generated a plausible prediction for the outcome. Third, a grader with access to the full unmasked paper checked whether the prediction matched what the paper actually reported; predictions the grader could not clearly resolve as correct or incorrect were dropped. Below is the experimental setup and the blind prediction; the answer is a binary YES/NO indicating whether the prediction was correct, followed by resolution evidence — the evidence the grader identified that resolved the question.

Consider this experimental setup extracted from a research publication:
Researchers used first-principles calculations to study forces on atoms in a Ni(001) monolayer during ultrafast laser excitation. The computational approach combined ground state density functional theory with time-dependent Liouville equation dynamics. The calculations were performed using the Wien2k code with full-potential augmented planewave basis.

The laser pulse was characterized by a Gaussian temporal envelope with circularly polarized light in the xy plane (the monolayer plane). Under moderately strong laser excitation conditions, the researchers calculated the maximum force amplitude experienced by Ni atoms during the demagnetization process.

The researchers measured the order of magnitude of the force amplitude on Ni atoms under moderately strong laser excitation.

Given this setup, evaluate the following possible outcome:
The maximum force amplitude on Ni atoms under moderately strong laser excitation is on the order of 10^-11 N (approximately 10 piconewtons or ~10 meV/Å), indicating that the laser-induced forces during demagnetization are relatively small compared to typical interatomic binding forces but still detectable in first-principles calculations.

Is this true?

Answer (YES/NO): NO